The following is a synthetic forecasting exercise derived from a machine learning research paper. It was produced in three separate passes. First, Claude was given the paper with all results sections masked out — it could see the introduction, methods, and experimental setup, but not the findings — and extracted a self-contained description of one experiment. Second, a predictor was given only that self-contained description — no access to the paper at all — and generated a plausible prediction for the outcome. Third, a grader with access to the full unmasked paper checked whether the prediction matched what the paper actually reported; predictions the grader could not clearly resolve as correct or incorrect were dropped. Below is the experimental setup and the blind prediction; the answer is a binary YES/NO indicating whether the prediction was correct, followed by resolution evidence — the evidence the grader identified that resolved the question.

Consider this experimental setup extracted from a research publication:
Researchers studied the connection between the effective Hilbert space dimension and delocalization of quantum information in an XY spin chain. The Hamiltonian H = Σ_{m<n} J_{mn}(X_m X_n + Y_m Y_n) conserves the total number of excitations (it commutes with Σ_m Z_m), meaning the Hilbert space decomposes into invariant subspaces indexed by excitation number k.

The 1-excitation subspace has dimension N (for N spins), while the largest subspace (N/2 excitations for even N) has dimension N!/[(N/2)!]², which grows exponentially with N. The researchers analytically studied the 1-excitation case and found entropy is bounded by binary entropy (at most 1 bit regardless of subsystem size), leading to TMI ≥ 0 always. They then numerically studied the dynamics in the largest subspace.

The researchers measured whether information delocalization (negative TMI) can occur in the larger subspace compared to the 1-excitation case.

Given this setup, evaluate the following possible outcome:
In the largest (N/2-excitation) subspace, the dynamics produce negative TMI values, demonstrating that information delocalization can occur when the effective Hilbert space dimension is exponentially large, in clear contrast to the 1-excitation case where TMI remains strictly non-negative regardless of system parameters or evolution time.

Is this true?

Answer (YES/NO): YES